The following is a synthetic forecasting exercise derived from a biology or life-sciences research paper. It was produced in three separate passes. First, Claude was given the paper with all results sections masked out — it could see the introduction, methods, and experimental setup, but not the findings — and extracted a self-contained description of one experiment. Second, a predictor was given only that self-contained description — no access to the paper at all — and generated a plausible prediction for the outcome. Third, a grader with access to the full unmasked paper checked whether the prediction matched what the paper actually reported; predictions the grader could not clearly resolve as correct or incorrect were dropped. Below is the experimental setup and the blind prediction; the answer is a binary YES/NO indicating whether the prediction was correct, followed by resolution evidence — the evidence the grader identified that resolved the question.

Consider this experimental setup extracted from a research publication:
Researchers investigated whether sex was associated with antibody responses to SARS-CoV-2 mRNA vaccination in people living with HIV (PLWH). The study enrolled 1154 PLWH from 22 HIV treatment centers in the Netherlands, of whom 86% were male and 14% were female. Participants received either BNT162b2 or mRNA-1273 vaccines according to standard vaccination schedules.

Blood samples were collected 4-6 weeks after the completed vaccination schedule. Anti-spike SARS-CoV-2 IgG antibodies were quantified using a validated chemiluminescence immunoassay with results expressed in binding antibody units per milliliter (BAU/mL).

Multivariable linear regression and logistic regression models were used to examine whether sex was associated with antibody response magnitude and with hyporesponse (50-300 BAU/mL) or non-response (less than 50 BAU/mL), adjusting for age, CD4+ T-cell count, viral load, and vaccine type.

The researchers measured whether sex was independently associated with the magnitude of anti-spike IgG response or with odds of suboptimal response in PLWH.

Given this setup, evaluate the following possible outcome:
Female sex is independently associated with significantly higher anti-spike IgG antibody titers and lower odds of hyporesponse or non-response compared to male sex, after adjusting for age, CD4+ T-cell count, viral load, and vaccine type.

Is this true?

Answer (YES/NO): NO